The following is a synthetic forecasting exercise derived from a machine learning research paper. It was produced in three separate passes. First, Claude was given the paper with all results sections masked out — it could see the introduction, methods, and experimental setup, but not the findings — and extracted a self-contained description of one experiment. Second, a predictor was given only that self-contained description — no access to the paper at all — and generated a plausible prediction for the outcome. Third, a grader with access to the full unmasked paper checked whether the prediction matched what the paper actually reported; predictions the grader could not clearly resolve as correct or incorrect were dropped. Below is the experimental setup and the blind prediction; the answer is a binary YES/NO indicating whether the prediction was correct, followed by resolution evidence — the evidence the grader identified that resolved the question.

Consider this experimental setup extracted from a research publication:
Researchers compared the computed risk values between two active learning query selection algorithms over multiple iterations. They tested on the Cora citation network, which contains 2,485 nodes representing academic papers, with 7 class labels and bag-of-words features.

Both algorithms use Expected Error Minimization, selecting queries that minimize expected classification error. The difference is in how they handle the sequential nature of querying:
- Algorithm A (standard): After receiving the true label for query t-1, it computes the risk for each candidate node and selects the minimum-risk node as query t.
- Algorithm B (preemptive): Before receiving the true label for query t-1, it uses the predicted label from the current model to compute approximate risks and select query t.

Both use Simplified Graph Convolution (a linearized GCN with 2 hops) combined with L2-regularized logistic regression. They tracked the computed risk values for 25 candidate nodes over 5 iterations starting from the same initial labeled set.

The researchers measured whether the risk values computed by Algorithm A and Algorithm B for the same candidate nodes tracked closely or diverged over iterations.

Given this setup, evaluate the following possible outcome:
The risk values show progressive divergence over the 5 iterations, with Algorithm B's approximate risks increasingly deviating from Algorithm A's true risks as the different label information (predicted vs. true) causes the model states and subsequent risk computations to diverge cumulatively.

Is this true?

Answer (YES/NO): NO